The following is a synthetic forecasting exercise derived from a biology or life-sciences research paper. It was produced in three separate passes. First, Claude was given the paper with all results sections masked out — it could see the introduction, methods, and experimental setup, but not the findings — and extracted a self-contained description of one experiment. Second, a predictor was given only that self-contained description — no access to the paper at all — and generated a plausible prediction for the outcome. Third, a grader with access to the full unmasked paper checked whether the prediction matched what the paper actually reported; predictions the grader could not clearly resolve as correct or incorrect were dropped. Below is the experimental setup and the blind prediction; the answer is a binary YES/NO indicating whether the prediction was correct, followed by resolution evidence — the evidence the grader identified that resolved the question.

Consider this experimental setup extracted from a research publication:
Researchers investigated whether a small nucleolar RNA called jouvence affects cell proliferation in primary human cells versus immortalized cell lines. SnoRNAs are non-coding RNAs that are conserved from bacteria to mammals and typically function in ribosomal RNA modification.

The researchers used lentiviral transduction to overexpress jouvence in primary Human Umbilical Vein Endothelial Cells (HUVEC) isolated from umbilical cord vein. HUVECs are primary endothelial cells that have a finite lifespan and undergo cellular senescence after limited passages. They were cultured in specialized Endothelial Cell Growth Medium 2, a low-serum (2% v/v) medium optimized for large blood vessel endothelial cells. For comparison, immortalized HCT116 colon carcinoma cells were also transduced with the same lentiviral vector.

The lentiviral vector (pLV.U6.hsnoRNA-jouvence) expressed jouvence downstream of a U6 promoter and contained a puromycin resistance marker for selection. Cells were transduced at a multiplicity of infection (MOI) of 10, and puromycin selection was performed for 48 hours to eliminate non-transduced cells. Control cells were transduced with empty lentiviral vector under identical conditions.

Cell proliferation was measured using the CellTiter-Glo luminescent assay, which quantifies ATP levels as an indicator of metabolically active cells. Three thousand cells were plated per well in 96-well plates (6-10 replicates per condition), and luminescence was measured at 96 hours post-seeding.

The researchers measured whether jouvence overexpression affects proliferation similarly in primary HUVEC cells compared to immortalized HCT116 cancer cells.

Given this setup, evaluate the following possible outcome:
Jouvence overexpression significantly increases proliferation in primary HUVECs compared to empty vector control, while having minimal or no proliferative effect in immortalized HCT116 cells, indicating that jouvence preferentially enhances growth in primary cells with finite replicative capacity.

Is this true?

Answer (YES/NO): NO